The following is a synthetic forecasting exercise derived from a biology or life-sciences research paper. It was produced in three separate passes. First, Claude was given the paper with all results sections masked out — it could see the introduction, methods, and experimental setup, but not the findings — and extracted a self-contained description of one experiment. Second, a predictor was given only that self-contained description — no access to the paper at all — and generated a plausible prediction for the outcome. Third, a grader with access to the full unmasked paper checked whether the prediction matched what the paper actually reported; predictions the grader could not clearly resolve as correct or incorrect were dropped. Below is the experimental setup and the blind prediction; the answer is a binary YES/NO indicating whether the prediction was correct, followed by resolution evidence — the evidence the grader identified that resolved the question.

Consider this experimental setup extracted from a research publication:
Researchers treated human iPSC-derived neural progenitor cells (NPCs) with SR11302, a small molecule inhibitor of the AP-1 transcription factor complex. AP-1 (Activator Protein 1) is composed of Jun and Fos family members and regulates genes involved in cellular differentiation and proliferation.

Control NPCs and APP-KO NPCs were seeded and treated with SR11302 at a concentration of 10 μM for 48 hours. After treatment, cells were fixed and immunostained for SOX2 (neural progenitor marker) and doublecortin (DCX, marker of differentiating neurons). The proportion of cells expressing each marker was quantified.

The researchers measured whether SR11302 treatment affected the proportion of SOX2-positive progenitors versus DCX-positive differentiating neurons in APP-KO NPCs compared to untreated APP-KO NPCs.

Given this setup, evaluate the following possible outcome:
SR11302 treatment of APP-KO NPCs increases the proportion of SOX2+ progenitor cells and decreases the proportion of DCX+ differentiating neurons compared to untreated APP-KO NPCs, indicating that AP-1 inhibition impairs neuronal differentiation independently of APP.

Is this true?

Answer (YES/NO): NO